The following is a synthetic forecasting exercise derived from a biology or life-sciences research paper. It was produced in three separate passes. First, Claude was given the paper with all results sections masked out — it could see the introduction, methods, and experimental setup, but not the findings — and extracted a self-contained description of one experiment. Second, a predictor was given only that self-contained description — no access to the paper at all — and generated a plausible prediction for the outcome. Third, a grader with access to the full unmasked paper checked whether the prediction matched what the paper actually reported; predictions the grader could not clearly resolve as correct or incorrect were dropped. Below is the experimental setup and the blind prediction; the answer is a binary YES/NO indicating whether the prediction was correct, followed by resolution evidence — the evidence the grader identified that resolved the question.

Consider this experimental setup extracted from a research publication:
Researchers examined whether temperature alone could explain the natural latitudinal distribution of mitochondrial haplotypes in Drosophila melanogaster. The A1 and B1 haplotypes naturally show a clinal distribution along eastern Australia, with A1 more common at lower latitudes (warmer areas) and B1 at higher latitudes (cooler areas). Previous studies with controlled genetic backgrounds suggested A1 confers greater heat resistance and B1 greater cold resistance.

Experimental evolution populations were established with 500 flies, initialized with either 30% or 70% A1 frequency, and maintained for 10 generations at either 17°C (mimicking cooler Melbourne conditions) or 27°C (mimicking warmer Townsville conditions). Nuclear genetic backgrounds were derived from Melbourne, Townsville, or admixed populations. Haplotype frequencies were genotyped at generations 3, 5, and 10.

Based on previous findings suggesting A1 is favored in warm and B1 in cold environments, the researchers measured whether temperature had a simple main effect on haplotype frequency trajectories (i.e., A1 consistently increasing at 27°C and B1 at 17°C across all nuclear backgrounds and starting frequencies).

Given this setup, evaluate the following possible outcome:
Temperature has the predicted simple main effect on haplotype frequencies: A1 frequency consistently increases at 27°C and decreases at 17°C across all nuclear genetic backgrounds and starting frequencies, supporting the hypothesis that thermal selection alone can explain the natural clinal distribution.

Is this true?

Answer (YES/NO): NO